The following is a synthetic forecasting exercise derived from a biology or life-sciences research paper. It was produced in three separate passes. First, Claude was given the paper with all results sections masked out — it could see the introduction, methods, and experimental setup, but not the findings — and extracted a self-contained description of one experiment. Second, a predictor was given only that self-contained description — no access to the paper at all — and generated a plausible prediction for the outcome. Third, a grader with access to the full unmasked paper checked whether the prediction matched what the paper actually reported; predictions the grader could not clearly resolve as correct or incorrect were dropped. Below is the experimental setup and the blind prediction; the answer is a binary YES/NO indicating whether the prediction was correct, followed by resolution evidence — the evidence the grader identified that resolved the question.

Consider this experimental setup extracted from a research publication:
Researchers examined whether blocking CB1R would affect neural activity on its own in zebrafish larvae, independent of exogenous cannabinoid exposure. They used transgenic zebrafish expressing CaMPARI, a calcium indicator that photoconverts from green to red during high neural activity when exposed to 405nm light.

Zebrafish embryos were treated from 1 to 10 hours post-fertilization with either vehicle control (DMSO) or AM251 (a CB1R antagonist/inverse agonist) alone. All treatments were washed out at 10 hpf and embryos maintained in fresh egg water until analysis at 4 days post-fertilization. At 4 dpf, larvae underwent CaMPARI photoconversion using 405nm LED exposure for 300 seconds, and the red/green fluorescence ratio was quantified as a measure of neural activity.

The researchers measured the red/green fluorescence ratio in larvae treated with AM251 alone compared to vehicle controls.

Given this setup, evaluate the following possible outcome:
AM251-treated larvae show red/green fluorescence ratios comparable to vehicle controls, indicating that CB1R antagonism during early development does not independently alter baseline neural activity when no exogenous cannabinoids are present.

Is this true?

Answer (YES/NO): YES